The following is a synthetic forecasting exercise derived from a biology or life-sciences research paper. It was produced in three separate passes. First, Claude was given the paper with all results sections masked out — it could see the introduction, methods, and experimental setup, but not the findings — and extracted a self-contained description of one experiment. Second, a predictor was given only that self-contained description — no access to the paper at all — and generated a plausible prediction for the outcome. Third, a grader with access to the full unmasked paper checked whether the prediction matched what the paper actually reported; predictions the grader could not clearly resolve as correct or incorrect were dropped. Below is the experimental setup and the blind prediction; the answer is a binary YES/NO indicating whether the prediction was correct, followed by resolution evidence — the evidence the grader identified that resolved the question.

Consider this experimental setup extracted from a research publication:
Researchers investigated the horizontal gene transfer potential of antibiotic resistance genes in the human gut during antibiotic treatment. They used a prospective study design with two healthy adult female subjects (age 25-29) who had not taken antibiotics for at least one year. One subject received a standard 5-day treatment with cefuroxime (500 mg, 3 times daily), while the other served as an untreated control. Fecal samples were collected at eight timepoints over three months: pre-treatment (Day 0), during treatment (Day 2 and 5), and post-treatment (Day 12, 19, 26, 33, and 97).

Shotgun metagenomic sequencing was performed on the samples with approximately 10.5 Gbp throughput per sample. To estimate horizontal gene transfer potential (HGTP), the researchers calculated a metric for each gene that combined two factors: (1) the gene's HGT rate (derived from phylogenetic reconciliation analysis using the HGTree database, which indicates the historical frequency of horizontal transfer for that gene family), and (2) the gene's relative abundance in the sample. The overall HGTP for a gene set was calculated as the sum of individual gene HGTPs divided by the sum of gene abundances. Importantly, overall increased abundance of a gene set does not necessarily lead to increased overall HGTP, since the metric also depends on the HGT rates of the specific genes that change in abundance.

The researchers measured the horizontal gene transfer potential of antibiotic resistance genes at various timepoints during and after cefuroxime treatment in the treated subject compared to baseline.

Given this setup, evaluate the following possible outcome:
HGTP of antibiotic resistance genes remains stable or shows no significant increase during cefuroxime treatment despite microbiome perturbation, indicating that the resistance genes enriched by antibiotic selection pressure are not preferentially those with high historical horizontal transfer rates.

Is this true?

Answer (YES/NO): NO